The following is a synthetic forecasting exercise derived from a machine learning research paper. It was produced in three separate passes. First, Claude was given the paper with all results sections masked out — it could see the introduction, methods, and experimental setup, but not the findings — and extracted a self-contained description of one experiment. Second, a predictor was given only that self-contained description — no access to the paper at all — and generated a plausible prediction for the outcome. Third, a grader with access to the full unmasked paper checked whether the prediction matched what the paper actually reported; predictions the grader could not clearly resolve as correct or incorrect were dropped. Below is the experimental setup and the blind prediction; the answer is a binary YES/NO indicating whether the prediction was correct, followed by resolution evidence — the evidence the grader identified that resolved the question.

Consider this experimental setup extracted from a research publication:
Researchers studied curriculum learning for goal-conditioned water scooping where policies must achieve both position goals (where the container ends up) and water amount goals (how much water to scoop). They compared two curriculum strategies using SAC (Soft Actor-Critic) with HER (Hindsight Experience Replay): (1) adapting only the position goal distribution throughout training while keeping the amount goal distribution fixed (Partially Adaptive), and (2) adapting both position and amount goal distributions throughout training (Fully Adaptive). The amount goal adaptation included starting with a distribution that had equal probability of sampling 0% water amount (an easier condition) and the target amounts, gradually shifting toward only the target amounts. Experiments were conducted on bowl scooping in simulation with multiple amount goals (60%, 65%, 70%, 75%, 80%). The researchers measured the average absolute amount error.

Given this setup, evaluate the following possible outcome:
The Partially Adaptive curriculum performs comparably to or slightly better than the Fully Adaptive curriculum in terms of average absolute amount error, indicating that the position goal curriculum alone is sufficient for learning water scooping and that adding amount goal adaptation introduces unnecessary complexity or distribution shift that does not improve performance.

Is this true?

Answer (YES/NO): NO